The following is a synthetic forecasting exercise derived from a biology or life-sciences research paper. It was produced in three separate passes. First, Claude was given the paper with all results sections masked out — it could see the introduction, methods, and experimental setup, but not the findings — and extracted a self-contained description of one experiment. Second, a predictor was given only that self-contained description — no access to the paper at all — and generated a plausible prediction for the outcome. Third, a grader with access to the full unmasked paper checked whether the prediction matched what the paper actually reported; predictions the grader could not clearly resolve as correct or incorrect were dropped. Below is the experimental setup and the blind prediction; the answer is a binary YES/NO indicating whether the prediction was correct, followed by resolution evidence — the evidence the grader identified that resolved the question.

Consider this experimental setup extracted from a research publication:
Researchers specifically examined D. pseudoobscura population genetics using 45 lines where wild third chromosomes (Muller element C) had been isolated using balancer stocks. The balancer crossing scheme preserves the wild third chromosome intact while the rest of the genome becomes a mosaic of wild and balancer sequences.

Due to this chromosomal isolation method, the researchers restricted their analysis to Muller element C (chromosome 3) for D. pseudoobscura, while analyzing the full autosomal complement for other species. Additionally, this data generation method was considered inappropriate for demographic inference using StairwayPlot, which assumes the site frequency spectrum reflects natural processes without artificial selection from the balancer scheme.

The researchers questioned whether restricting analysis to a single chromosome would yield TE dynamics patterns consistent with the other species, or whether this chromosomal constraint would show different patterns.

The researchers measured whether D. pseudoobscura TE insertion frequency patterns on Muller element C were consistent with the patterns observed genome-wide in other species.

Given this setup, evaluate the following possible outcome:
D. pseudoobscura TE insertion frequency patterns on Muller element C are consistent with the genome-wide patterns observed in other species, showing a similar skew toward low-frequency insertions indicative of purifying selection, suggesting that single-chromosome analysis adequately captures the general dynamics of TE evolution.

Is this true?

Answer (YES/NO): YES